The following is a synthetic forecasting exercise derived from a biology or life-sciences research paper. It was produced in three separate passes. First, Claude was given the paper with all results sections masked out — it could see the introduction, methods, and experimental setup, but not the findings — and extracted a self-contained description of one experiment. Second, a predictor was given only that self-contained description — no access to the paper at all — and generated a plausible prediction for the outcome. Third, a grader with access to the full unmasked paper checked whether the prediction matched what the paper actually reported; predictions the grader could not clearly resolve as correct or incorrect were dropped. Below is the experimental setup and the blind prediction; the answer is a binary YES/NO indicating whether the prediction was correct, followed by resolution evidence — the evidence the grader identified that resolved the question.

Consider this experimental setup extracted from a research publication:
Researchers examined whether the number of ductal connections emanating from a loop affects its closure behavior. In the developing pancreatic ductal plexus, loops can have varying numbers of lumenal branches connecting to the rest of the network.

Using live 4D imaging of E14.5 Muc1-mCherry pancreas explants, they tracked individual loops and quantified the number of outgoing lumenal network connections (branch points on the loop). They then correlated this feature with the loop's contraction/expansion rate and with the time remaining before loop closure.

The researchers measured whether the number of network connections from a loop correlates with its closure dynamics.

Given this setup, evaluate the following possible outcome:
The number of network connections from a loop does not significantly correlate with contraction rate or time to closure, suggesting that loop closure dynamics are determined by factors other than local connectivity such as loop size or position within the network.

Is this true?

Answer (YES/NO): NO